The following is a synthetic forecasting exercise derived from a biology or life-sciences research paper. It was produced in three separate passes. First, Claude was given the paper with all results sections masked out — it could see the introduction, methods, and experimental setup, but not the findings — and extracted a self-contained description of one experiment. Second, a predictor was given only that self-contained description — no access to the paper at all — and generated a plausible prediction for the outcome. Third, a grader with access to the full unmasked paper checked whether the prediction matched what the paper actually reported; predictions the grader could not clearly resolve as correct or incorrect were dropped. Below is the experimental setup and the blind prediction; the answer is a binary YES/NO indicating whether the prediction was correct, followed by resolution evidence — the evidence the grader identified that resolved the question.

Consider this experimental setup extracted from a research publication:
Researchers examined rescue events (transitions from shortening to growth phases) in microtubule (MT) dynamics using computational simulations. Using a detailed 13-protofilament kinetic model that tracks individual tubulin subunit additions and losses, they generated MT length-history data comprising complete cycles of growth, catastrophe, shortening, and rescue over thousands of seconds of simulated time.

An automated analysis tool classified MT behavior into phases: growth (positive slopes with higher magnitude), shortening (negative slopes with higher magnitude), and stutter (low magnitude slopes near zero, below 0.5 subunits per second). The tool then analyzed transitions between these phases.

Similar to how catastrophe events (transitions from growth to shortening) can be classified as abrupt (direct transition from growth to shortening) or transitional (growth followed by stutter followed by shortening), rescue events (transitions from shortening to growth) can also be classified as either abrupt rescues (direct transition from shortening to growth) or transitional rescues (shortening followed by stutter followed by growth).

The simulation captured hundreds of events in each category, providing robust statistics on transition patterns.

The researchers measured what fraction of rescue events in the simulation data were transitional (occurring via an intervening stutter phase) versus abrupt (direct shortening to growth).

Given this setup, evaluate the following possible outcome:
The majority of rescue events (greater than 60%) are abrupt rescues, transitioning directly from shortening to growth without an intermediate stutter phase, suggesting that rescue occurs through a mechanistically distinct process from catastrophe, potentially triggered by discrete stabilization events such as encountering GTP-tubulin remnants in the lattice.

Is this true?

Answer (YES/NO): YES